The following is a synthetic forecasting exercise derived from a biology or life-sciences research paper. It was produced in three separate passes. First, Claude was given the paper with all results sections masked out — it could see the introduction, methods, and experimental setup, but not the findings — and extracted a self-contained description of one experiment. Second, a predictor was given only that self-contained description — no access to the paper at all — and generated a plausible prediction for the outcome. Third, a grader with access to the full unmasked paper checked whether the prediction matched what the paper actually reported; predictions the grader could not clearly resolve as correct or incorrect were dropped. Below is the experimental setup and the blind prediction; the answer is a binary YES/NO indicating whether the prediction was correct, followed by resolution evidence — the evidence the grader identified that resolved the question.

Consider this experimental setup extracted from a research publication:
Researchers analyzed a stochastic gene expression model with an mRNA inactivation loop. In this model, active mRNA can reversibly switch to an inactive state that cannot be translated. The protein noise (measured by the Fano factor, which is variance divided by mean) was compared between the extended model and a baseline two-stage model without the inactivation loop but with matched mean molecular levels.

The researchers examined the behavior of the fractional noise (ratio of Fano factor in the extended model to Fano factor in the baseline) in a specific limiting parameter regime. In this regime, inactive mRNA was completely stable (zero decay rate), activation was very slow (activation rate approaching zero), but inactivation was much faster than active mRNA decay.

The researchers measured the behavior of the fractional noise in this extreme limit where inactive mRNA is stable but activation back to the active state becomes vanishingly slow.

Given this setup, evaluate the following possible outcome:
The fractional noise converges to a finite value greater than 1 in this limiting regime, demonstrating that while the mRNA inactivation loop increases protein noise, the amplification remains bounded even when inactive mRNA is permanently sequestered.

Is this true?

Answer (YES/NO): NO